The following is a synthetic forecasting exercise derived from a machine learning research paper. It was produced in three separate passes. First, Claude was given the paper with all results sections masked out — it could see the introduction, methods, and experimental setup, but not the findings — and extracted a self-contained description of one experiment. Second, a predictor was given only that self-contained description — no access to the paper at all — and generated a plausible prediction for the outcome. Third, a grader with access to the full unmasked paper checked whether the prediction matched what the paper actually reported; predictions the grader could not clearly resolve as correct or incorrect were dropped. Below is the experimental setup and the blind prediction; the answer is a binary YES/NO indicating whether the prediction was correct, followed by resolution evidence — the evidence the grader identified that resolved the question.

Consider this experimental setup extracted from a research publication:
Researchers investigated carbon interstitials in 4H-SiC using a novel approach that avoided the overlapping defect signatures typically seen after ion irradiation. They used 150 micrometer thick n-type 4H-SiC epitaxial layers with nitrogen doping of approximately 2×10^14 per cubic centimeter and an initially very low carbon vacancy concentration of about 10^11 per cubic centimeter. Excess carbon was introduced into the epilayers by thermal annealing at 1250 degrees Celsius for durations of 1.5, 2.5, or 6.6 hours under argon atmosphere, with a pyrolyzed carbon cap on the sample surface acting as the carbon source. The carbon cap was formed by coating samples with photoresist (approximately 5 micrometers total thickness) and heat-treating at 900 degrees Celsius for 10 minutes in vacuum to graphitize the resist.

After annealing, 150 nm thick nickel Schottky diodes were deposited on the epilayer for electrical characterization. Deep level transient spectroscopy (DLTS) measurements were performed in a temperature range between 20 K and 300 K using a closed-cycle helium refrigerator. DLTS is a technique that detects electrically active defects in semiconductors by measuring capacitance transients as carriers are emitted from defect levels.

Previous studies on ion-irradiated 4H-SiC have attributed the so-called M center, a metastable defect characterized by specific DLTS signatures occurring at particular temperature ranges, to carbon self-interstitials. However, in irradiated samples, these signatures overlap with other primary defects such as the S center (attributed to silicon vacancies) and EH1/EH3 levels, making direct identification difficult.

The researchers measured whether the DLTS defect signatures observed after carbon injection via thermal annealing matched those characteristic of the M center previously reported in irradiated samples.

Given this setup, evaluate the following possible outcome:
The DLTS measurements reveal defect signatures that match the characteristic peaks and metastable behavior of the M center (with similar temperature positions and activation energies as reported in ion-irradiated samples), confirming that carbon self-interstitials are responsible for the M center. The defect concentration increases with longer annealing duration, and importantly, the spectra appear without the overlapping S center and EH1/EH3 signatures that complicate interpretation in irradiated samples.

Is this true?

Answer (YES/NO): NO